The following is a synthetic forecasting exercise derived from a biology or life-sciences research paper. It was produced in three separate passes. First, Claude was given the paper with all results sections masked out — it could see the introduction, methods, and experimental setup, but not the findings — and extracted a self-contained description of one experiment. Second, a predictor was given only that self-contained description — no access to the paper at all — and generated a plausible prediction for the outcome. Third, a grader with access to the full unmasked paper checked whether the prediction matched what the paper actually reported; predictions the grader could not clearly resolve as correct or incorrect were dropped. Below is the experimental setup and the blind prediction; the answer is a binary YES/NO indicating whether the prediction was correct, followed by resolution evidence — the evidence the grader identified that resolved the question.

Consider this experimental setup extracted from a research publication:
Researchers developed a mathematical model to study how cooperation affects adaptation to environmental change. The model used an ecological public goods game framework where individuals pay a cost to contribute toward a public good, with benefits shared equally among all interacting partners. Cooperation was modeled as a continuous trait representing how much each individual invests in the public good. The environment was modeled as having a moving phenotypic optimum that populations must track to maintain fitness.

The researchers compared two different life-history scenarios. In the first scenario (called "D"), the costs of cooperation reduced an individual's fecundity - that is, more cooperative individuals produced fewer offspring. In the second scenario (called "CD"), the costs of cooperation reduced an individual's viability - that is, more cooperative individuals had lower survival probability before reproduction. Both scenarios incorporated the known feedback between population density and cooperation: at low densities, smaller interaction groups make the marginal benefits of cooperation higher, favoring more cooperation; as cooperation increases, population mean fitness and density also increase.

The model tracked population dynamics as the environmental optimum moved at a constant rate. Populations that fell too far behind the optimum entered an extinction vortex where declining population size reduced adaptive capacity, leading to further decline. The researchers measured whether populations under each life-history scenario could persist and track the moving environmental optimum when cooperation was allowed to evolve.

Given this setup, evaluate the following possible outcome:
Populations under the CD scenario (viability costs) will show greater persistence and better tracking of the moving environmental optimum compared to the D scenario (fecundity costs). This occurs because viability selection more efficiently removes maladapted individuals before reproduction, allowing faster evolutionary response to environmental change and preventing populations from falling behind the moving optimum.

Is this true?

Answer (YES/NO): NO